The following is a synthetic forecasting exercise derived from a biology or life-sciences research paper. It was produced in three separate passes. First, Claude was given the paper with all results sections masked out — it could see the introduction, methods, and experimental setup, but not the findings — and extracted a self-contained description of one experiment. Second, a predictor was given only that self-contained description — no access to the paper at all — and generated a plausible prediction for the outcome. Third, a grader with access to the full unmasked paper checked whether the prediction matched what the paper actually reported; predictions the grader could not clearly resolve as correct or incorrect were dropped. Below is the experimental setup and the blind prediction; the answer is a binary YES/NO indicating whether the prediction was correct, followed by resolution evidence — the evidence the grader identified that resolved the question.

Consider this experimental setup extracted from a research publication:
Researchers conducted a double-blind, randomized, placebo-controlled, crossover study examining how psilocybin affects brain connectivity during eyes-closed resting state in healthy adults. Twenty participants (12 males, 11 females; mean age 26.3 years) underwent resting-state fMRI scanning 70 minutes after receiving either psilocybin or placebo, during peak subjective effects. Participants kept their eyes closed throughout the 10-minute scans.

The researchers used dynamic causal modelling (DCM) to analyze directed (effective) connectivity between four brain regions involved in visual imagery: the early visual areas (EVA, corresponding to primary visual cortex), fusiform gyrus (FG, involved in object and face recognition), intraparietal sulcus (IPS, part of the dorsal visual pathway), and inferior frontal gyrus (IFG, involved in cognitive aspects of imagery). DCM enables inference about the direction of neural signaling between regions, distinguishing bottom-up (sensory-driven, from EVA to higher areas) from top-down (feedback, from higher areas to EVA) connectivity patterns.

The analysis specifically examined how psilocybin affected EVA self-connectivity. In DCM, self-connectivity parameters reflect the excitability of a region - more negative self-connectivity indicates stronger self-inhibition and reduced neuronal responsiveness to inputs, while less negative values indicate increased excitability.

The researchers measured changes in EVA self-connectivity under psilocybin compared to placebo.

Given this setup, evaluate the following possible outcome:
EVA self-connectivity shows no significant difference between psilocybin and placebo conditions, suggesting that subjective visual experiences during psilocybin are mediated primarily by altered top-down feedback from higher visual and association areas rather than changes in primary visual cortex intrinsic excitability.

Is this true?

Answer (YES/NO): NO